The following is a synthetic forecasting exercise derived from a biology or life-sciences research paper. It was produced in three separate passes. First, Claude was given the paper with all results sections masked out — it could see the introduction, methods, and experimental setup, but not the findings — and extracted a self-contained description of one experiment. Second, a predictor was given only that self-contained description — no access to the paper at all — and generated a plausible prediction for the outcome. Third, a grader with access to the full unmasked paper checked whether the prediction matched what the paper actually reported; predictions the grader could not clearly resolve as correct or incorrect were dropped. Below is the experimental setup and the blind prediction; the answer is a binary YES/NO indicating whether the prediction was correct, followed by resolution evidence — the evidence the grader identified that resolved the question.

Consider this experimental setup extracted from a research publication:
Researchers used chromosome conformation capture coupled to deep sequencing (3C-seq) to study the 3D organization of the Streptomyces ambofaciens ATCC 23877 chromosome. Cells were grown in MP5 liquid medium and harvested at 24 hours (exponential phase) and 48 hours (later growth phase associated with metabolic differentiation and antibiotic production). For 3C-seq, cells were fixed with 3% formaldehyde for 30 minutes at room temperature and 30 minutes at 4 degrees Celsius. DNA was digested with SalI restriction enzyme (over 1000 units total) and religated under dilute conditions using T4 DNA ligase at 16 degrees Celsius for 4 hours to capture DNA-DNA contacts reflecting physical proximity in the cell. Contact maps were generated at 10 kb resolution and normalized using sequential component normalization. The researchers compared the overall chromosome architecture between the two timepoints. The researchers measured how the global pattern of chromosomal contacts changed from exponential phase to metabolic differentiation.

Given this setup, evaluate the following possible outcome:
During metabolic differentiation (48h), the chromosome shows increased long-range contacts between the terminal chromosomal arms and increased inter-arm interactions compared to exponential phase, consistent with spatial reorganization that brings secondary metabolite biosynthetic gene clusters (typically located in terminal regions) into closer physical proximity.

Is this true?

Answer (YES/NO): YES